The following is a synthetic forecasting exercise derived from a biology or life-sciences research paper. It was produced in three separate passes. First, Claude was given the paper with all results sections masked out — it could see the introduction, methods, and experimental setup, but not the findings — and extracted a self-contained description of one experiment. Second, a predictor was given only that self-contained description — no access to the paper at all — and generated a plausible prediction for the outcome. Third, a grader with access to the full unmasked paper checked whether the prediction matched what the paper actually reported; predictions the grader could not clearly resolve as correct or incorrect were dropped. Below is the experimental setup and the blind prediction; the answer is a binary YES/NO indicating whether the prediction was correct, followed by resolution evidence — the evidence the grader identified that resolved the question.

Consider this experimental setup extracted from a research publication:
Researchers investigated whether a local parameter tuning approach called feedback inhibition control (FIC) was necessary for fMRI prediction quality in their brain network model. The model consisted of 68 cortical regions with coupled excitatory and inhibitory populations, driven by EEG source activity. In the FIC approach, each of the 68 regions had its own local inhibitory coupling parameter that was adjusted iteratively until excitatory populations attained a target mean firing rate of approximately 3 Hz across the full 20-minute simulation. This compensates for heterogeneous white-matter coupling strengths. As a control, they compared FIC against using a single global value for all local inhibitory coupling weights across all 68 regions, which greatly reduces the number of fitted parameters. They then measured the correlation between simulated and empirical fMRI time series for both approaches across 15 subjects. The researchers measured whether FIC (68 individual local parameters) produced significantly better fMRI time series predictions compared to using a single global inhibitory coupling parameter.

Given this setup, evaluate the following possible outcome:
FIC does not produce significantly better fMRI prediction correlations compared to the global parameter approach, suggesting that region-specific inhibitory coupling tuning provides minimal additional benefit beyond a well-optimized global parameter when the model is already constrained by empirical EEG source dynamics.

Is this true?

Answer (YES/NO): YES